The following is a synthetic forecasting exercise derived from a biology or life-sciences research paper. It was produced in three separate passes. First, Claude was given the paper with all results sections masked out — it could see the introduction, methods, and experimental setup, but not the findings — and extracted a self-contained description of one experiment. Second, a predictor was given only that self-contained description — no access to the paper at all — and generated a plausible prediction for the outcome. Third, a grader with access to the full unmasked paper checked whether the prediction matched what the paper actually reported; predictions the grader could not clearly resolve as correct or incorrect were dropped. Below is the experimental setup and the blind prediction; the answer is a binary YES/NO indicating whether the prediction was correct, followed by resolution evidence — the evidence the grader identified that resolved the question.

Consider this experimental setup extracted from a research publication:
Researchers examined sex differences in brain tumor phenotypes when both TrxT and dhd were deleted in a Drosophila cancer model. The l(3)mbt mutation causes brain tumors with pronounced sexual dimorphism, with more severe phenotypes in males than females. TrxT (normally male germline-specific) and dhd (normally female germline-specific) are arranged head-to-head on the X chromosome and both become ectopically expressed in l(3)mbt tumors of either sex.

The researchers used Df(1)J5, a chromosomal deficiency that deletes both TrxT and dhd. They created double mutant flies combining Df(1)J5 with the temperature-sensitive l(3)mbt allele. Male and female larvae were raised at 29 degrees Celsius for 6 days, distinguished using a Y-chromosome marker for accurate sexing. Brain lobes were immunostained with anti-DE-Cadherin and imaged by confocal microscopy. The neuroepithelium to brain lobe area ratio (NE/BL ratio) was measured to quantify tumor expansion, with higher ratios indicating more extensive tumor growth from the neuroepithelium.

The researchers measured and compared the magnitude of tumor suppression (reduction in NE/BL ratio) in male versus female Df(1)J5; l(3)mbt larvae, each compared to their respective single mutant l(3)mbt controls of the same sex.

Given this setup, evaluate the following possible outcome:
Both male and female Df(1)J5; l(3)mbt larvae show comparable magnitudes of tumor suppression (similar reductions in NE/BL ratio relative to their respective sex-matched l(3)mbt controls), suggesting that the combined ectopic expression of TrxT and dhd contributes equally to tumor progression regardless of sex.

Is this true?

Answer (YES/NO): NO